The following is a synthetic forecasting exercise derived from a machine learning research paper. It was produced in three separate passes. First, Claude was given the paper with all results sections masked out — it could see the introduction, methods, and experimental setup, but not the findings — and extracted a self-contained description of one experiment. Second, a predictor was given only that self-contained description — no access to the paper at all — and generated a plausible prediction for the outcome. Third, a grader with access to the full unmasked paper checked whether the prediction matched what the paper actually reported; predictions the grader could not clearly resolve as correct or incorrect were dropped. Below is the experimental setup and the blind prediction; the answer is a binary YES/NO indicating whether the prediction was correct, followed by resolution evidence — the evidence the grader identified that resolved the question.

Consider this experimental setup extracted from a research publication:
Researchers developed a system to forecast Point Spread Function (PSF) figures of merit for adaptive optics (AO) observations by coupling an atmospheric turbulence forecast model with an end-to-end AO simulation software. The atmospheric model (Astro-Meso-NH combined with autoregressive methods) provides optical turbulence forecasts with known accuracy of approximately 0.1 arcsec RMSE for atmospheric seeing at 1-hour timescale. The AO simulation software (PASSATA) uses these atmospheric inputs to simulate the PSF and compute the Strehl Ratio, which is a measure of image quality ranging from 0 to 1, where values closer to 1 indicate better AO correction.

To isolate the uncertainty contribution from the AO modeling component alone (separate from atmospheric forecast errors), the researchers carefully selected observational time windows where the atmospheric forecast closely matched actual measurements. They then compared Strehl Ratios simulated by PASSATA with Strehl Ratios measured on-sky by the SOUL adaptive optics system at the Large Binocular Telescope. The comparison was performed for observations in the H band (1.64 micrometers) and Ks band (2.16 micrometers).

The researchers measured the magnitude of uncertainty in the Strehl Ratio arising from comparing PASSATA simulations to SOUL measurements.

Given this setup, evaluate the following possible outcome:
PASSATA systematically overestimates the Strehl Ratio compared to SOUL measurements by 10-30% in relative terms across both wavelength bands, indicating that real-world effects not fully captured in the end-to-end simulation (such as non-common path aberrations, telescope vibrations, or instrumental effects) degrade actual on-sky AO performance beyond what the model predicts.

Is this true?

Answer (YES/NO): NO